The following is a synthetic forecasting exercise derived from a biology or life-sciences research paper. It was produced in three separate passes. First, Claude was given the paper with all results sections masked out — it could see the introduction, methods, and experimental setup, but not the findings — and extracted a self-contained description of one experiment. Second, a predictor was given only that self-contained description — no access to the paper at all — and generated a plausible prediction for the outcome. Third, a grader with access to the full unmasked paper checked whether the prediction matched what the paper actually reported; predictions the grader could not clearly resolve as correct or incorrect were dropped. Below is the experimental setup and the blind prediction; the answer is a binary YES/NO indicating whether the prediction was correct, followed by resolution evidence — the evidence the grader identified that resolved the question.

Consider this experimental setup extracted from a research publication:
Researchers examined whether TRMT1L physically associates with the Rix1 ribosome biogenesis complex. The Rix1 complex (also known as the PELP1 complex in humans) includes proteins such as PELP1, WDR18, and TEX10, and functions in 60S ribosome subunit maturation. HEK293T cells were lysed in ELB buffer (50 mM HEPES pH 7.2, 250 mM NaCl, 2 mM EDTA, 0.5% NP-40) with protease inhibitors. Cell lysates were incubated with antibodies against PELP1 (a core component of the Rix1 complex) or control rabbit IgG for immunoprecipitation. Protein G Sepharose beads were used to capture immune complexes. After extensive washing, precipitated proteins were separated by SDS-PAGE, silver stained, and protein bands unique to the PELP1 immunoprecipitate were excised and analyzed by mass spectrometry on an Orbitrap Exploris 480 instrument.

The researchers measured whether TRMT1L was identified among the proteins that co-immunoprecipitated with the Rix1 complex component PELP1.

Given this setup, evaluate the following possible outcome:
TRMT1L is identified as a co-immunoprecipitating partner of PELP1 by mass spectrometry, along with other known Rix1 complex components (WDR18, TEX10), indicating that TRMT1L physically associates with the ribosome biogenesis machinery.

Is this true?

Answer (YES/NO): NO